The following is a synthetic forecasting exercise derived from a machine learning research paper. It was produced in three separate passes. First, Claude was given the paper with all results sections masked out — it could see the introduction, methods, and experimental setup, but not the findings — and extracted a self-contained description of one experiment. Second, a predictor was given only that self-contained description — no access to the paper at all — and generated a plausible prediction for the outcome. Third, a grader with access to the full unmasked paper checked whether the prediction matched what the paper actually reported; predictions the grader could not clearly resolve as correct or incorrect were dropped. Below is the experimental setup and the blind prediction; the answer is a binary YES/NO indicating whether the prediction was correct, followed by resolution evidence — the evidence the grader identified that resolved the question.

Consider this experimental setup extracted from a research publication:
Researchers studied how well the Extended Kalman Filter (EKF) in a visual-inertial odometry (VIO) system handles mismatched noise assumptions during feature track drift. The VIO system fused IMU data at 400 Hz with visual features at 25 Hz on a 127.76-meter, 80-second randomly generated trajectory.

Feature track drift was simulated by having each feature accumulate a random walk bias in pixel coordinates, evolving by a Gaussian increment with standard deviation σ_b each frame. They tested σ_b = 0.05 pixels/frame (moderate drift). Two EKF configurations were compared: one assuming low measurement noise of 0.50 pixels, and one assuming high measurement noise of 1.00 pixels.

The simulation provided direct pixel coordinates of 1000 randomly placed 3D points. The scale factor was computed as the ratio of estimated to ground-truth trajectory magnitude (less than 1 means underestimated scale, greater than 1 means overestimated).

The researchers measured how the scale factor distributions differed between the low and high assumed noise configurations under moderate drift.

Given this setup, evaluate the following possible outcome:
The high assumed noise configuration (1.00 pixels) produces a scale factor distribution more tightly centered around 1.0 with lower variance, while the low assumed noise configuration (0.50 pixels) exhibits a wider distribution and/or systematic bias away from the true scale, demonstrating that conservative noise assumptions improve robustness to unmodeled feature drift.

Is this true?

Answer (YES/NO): NO